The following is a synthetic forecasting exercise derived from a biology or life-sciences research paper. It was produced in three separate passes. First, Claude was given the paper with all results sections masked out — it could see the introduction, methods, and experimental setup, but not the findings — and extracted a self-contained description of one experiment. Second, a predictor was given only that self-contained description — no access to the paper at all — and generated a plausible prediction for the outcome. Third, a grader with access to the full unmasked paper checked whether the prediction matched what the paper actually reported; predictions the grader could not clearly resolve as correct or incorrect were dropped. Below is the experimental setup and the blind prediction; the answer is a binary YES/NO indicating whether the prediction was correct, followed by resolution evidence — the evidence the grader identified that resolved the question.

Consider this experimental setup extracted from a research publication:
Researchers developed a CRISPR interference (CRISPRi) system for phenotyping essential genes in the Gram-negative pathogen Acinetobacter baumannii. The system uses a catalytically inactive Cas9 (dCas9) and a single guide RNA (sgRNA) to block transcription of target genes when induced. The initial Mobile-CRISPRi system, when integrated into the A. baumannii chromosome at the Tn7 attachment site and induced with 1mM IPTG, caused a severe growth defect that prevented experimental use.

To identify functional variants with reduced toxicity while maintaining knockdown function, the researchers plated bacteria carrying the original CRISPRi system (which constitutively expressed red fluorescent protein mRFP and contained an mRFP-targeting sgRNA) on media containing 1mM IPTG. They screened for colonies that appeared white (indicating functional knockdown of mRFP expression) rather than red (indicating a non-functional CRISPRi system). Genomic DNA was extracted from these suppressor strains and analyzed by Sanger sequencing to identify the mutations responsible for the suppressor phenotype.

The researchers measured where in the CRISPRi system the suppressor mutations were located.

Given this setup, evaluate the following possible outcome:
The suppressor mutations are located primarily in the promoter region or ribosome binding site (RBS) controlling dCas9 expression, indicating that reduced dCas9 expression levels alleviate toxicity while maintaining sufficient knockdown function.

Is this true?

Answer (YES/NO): YES